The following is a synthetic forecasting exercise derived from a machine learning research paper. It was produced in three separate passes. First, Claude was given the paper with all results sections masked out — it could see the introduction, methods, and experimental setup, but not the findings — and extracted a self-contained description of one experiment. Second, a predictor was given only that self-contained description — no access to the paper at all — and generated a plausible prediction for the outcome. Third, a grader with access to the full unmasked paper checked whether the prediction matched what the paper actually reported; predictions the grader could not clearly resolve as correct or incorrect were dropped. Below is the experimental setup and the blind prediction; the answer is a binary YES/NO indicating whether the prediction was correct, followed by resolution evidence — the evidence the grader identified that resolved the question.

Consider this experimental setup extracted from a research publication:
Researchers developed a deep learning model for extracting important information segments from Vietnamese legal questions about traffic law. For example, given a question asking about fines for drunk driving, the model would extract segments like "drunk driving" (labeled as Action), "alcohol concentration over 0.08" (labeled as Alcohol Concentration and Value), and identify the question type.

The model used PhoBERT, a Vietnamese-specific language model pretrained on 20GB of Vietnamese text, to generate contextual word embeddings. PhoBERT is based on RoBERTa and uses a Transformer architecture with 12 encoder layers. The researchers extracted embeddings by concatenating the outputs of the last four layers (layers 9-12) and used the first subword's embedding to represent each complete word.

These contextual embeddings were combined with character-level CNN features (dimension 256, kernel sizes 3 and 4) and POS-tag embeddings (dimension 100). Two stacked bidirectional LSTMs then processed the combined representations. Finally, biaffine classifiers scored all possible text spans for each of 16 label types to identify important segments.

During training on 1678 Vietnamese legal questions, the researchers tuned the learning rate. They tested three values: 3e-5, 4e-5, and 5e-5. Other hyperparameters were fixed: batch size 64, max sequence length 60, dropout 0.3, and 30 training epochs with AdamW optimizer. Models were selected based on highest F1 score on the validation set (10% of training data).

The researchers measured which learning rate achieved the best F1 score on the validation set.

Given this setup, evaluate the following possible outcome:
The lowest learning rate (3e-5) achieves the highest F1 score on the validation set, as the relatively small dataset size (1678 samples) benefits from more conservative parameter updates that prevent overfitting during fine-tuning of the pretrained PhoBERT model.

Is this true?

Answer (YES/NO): NO